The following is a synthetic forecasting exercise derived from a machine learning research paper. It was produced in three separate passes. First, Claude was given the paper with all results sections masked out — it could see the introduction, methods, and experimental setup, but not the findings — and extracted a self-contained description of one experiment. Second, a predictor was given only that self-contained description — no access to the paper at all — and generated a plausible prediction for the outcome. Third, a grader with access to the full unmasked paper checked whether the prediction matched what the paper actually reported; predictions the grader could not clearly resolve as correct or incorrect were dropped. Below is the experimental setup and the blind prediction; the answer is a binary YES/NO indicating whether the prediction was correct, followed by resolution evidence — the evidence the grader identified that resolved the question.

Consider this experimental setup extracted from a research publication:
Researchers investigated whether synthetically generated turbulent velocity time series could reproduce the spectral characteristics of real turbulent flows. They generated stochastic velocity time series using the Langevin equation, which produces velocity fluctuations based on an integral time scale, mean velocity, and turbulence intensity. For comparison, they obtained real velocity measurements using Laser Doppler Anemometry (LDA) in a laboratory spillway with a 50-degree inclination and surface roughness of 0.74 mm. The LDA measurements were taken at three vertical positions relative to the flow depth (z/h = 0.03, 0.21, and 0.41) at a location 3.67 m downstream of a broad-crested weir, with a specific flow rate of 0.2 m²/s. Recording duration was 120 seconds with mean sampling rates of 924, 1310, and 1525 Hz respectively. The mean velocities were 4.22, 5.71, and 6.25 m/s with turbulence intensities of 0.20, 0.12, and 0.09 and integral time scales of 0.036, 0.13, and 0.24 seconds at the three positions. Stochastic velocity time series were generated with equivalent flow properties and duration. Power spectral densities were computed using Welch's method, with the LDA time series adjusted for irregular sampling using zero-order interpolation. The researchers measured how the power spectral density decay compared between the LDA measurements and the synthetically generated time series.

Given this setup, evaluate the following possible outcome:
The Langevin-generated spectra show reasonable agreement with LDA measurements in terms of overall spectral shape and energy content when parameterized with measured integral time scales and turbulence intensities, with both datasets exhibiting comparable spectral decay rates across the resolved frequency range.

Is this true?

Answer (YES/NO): YES